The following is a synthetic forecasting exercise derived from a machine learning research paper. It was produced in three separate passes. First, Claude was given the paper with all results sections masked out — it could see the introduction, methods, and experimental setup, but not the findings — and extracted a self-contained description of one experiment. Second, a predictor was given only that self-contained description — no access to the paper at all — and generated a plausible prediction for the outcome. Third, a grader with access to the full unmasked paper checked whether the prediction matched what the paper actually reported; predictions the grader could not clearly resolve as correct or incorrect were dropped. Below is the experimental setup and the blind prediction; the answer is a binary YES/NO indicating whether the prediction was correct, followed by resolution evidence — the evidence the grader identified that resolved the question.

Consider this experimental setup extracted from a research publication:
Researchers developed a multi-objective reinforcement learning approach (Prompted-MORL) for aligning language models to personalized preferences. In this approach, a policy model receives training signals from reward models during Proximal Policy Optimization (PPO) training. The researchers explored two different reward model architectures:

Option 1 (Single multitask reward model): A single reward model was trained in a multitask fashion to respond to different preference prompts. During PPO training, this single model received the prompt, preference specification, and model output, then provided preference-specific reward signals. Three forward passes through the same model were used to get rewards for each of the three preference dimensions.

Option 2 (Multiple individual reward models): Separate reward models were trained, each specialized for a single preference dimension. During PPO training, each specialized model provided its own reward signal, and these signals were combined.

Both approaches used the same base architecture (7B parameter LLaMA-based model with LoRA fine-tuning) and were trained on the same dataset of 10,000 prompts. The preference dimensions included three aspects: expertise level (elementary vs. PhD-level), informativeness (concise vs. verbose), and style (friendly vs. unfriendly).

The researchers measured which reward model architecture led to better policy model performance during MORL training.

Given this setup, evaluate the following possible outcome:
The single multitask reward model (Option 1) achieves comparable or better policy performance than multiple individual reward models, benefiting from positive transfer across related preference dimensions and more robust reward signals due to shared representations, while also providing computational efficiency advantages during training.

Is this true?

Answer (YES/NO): YES